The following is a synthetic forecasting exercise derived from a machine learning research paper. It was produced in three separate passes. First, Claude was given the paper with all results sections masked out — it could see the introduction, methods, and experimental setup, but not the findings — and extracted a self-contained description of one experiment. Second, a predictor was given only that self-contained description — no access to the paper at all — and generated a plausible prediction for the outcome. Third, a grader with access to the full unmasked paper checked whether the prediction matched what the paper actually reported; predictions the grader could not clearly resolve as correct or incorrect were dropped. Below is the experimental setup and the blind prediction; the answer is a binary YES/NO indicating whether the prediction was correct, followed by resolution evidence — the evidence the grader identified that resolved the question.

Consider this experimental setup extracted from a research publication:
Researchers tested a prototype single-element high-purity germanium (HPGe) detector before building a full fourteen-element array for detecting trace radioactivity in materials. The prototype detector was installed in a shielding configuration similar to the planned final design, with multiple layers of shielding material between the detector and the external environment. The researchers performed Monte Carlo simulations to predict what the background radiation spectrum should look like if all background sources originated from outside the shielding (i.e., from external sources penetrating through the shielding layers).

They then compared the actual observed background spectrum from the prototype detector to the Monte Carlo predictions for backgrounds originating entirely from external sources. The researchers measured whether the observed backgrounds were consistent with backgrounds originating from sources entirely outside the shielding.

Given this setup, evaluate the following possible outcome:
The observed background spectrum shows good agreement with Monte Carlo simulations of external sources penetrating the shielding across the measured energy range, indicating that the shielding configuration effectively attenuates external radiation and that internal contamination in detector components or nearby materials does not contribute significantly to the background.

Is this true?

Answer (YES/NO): NO